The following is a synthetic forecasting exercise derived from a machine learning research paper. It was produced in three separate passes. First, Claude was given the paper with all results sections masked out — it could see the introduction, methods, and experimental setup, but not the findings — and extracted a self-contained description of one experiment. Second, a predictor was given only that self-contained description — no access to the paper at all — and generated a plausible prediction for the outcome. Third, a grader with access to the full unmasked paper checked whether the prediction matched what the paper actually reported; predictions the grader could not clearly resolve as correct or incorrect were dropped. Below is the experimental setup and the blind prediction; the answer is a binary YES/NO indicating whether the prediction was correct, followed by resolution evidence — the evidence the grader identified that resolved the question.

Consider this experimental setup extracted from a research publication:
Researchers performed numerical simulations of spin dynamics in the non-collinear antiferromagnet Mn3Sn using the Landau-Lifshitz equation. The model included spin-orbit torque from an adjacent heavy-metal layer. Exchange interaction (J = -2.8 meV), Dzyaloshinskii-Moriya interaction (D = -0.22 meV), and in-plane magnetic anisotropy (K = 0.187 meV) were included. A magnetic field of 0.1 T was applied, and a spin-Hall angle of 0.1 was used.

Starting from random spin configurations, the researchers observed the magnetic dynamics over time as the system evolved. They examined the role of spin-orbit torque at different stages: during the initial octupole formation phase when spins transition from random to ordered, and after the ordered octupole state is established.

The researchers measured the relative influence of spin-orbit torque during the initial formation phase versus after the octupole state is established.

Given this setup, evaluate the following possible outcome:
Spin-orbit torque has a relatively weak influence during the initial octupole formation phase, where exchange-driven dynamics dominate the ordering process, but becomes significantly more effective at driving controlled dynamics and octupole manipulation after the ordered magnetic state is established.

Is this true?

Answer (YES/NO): YES